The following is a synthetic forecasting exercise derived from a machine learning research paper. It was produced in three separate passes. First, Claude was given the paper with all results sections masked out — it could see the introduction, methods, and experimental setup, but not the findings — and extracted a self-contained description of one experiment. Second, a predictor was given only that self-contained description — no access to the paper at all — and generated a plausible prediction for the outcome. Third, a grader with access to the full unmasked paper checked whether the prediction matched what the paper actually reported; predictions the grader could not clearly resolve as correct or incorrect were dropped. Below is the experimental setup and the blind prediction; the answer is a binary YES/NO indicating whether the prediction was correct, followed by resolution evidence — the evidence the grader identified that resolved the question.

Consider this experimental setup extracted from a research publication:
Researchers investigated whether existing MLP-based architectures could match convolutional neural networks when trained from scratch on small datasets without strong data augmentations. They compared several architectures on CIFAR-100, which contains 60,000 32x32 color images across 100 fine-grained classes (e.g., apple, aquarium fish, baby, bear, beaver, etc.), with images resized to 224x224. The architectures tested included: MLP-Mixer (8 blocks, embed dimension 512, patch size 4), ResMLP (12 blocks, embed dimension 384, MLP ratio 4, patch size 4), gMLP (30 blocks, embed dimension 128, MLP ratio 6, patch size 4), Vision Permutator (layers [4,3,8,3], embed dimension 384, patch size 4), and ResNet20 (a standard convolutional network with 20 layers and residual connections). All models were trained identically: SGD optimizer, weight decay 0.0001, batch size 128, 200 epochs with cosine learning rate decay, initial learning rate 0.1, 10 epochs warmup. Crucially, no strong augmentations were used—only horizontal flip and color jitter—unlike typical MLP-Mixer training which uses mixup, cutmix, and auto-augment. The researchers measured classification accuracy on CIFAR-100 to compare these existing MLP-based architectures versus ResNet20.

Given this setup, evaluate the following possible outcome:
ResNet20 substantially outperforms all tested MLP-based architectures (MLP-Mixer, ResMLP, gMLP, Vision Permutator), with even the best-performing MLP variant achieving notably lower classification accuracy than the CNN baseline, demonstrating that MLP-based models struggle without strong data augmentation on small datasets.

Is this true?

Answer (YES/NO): NO